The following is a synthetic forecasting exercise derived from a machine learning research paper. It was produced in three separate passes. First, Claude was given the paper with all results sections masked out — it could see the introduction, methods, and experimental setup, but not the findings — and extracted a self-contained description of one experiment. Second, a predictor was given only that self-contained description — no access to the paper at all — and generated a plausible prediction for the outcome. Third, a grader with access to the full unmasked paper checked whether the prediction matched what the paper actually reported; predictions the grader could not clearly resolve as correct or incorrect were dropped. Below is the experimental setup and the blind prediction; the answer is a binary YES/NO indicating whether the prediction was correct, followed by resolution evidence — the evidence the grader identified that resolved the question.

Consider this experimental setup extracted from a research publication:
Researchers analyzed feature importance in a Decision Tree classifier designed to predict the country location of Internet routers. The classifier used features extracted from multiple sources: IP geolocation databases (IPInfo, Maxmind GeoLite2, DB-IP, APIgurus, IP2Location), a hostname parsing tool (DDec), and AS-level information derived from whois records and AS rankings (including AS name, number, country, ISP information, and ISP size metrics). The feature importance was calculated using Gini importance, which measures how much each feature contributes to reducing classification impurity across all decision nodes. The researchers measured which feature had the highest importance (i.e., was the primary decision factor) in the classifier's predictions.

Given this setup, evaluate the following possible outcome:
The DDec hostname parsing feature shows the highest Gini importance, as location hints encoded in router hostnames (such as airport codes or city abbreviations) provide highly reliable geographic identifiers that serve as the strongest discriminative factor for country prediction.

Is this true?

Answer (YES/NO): NO